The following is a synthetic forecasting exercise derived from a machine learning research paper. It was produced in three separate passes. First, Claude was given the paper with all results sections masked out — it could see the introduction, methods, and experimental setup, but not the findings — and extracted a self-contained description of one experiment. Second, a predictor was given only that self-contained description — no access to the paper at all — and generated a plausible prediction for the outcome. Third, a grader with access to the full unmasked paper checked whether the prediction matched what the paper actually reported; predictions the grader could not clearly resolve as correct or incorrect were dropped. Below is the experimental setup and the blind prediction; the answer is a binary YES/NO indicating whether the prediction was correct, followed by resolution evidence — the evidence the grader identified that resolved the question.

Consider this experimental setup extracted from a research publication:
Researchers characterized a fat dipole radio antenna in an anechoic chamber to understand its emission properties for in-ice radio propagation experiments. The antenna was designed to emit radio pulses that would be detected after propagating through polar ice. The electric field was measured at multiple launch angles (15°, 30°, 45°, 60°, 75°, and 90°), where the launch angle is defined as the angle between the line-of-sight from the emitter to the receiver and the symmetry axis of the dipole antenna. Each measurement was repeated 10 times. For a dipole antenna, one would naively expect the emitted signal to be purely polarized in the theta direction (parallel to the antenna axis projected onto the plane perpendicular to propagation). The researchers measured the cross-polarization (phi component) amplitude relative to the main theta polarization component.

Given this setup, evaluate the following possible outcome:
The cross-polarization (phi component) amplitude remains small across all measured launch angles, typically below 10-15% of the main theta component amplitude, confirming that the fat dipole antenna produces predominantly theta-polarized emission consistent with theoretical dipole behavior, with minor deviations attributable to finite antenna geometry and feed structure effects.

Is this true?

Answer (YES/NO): NO